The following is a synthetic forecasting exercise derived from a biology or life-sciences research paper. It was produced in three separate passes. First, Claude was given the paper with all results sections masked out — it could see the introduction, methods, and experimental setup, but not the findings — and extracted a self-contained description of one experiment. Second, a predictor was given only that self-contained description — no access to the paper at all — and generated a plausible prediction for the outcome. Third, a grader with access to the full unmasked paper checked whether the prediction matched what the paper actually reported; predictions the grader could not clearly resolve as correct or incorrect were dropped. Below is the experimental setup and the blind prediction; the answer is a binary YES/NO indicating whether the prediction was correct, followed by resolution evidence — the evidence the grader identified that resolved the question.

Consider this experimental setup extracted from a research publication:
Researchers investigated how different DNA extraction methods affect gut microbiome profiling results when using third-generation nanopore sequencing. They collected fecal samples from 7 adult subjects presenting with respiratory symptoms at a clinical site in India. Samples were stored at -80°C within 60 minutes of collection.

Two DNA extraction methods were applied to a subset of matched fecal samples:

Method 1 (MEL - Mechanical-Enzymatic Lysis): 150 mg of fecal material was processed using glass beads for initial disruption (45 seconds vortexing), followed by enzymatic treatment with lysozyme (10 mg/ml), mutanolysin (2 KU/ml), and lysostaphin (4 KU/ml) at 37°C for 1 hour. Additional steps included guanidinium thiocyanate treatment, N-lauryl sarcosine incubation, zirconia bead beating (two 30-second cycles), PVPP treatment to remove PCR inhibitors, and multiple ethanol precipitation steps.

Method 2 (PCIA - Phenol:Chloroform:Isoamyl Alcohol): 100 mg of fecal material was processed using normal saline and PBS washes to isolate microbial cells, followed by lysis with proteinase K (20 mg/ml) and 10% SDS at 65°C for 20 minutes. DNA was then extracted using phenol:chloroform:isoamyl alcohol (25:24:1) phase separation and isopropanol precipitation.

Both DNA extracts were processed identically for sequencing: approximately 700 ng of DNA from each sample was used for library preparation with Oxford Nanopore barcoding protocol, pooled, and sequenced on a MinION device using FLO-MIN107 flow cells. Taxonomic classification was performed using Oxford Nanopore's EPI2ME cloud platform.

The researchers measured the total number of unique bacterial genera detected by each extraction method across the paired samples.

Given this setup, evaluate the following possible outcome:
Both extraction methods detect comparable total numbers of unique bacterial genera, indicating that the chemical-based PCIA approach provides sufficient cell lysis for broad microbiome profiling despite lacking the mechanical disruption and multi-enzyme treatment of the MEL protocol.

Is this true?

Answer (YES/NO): NO